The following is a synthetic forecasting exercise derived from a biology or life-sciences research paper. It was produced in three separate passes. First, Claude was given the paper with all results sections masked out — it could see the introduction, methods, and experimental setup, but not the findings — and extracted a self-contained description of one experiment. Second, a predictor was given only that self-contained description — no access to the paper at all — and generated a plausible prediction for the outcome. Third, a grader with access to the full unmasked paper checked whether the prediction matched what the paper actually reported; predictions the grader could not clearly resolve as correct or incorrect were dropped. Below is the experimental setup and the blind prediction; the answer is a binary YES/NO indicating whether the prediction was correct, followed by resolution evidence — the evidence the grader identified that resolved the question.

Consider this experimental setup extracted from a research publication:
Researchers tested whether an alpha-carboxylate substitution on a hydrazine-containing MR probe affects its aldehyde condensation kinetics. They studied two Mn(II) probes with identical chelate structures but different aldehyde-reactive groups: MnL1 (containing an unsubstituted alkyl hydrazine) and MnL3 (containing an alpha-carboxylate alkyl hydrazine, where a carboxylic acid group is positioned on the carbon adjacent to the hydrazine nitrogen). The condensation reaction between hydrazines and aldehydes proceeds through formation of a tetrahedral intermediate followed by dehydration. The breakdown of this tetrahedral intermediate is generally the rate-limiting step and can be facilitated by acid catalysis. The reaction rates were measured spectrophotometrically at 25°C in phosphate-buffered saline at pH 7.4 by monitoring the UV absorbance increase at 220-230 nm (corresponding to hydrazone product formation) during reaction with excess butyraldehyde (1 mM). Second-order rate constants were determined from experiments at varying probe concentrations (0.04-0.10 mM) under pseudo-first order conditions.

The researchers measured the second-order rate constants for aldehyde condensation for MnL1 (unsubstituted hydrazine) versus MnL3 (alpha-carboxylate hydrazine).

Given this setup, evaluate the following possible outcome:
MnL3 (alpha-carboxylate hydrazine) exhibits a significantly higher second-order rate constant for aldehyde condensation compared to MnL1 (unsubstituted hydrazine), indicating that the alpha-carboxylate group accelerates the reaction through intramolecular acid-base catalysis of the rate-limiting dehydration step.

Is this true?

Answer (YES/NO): NO